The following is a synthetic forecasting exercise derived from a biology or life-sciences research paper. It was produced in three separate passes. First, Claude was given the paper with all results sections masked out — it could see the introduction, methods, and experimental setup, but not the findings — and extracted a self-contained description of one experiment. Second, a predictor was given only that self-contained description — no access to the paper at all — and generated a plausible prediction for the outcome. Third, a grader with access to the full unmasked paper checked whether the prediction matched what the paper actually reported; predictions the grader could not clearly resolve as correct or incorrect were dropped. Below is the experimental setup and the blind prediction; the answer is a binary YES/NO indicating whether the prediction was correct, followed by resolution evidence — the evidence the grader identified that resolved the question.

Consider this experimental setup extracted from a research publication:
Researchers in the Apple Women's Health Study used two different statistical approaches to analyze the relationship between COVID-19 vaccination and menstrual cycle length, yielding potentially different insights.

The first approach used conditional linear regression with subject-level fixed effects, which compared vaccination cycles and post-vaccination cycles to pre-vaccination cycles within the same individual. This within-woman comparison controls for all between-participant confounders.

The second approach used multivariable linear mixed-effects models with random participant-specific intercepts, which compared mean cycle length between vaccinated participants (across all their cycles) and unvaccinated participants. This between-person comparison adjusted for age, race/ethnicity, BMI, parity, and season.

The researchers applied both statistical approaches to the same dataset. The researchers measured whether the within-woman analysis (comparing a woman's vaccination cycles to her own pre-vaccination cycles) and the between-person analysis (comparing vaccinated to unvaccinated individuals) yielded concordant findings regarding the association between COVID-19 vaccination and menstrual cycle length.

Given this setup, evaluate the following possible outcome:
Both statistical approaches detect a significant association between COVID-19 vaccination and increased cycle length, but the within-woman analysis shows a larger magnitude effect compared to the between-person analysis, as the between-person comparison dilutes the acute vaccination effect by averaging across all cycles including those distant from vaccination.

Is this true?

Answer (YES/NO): NO